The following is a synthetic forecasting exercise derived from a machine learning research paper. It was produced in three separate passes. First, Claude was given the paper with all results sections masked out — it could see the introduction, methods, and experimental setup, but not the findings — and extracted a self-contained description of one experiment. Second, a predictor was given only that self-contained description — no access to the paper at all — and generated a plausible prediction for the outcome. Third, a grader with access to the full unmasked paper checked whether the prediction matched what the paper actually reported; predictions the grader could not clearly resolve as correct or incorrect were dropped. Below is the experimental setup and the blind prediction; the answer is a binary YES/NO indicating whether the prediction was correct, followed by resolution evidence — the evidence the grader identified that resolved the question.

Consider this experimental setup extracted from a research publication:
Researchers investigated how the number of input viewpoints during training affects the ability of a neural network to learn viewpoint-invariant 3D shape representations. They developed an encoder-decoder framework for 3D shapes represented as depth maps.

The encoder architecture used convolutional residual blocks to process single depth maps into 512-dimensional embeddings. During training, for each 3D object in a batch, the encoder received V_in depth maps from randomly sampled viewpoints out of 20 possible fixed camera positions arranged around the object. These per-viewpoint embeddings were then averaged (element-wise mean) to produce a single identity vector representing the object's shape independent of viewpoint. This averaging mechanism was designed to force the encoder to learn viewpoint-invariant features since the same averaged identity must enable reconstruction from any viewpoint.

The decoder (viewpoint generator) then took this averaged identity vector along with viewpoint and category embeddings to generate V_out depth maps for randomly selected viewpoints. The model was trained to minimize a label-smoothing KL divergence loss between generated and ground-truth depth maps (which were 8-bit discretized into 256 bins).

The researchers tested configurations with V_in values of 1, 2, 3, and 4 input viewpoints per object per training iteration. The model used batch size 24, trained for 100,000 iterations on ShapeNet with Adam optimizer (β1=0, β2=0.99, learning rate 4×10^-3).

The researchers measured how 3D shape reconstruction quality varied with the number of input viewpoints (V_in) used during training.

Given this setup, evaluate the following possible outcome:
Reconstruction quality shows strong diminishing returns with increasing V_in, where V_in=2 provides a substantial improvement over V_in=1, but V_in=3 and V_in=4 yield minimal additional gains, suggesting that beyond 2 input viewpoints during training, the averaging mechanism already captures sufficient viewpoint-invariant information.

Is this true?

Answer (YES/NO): NO